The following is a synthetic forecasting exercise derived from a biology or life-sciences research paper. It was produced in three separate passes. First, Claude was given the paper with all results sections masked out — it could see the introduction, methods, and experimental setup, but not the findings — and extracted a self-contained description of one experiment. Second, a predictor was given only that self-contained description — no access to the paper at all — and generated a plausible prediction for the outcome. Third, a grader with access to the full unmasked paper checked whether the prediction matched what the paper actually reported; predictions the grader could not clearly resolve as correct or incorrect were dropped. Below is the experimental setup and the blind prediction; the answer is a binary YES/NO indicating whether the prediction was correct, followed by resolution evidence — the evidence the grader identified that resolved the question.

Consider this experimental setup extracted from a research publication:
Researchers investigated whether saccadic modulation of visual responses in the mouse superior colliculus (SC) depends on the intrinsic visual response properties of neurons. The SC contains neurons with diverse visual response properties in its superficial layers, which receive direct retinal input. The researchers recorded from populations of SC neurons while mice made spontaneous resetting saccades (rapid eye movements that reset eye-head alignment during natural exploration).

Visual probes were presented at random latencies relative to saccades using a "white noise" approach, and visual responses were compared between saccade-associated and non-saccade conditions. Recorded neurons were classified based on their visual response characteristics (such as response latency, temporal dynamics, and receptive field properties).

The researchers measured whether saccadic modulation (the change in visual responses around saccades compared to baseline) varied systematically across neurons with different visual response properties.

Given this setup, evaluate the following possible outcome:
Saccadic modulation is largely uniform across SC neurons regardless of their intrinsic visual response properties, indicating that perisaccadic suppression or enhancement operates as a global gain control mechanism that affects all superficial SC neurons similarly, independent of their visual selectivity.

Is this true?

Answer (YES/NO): NO